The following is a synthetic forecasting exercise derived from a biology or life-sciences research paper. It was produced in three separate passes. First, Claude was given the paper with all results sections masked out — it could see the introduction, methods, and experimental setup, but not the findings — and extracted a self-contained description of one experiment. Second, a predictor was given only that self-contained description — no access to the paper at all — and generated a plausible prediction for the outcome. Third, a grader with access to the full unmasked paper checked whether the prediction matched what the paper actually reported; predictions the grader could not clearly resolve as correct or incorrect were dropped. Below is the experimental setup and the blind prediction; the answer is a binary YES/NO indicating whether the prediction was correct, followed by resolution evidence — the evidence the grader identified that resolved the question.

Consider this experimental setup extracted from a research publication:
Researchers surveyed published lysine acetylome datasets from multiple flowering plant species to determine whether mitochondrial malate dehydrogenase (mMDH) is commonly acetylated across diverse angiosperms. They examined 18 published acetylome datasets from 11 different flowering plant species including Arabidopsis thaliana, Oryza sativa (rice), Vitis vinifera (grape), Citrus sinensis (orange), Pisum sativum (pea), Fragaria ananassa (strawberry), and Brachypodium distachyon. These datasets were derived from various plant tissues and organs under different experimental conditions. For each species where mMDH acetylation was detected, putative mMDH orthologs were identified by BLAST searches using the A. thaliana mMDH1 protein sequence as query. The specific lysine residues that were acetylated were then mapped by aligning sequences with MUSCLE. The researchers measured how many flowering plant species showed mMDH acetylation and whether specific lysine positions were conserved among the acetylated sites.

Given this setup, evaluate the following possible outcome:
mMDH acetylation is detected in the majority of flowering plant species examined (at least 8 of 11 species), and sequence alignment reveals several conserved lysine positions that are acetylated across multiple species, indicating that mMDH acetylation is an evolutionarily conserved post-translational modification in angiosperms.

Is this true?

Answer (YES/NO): NO